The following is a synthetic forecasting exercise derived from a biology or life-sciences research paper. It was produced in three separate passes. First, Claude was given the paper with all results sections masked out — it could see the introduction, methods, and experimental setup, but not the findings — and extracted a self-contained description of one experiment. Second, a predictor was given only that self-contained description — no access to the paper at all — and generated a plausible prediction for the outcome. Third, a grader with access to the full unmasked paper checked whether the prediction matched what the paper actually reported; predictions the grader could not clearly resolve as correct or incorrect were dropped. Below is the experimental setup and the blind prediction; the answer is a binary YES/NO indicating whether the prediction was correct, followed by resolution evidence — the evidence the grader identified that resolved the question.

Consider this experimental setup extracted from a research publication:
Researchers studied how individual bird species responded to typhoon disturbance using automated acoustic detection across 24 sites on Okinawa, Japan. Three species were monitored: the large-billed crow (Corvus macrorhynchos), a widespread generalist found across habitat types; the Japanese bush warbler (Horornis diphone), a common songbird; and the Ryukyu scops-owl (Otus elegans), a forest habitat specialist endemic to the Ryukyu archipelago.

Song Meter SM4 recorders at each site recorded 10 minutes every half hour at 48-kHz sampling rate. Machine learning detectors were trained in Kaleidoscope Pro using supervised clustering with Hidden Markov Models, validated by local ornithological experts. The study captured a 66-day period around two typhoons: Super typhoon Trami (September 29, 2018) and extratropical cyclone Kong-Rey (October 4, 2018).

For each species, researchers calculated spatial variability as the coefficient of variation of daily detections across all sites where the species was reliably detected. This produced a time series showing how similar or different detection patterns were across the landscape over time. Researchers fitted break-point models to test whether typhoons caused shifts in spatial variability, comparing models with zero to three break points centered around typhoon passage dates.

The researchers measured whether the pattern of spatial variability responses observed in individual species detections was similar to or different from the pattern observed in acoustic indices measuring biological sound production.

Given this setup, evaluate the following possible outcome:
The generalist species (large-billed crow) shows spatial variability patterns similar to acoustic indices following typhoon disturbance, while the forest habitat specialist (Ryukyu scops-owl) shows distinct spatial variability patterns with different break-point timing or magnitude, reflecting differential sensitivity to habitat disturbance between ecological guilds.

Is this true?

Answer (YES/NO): NO